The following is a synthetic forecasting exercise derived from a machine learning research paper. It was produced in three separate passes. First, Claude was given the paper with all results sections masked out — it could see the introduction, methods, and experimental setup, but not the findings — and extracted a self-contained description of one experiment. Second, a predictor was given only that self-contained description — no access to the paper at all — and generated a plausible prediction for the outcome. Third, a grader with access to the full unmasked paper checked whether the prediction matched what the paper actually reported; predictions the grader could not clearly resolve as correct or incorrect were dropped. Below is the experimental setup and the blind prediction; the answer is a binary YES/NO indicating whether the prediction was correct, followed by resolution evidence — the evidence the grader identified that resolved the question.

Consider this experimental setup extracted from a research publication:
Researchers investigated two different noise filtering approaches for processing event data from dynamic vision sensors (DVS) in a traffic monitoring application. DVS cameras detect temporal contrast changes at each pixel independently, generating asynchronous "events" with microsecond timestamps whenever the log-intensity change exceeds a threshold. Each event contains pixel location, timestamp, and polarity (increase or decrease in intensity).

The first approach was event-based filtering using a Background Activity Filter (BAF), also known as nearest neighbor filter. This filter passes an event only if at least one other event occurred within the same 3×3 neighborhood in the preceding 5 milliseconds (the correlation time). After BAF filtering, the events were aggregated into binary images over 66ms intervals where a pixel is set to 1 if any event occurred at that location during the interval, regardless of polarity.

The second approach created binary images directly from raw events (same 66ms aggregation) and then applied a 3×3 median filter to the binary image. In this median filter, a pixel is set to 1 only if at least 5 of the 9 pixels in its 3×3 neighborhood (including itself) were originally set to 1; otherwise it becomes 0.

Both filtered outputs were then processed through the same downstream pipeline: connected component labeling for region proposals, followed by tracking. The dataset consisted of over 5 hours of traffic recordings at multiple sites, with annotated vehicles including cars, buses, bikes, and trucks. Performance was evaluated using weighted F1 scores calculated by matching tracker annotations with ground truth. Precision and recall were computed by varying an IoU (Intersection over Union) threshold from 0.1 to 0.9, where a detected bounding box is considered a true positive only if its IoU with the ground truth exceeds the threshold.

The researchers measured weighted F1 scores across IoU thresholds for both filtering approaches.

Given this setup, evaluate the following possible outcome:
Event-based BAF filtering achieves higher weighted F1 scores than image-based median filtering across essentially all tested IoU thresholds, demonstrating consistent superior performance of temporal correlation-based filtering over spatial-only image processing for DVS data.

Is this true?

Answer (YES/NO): NO